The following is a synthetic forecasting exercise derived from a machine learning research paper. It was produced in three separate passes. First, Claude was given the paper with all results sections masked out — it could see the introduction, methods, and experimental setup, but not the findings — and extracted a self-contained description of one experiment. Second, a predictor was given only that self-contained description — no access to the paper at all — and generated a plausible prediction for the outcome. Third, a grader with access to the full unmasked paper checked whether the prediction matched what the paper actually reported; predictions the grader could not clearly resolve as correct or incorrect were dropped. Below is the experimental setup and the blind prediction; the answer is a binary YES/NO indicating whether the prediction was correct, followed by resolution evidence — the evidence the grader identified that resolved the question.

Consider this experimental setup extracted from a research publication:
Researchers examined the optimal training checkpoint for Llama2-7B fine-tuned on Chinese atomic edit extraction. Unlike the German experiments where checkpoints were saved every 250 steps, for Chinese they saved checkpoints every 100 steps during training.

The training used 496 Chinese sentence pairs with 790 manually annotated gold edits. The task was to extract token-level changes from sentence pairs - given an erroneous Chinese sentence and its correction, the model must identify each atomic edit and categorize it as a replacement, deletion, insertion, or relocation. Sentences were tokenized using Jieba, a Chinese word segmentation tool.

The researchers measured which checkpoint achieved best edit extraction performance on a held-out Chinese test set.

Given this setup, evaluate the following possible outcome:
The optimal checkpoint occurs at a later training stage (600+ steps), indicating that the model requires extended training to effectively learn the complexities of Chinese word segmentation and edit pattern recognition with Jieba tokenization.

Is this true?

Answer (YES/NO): NO